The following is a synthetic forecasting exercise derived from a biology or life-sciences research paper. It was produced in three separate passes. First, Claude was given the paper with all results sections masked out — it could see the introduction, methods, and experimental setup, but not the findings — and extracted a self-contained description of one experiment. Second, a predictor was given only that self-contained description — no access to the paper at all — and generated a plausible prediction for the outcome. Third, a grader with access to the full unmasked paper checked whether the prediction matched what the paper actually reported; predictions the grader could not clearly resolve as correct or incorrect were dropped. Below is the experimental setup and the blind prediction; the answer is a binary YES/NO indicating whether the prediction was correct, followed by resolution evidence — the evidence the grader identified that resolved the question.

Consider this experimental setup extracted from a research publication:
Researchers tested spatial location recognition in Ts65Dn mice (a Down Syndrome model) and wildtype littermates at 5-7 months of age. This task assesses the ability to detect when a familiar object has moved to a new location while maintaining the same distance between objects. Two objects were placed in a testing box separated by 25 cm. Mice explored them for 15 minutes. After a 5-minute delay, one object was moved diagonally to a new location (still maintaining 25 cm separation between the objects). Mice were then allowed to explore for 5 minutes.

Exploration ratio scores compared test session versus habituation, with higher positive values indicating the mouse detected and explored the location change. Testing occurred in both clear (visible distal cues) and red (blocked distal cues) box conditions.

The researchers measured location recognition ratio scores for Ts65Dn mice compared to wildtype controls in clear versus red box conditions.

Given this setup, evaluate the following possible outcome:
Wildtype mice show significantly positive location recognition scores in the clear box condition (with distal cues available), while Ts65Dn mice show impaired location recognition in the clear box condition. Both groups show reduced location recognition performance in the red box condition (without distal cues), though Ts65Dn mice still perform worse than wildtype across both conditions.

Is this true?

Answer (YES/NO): NO